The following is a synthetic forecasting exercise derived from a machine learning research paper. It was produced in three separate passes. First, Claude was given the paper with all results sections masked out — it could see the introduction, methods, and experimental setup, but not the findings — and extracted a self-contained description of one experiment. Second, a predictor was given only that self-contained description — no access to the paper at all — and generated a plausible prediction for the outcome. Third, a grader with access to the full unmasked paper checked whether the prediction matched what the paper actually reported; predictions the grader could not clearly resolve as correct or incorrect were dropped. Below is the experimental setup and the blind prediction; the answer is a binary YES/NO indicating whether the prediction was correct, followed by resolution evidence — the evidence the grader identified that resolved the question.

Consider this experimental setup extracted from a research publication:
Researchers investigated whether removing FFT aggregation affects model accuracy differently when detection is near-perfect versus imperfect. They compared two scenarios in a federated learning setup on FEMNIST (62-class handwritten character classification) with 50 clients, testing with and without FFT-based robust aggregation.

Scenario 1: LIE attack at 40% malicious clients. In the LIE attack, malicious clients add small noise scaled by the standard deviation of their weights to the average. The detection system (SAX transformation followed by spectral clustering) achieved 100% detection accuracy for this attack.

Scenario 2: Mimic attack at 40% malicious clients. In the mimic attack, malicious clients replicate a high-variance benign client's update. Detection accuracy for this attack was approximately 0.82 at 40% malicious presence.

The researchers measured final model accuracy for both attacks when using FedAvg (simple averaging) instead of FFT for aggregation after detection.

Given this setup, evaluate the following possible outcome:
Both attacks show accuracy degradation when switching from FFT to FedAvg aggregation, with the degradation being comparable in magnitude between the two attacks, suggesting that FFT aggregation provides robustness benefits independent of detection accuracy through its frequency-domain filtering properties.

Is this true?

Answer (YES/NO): NO